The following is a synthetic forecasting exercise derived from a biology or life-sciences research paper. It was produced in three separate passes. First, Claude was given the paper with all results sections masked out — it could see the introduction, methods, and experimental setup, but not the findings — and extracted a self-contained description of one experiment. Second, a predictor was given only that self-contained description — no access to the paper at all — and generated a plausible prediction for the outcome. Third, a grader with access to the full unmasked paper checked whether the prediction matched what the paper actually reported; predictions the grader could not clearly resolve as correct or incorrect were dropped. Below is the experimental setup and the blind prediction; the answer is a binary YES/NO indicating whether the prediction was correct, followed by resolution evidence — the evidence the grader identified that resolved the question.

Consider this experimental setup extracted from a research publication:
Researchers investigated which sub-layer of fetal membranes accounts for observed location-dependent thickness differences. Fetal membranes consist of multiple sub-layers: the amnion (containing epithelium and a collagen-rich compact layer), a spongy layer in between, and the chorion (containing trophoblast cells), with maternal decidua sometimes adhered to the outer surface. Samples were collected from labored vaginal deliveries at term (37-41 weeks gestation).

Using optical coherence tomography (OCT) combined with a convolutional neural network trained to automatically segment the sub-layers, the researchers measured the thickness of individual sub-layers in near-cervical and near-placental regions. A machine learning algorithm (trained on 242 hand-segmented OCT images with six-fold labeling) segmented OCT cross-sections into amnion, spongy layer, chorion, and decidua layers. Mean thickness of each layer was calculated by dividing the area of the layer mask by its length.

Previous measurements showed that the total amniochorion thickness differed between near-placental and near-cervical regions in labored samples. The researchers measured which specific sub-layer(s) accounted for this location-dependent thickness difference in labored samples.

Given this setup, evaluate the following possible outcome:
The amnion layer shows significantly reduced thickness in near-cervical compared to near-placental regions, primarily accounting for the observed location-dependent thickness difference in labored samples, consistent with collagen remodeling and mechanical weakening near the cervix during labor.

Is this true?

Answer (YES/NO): NO